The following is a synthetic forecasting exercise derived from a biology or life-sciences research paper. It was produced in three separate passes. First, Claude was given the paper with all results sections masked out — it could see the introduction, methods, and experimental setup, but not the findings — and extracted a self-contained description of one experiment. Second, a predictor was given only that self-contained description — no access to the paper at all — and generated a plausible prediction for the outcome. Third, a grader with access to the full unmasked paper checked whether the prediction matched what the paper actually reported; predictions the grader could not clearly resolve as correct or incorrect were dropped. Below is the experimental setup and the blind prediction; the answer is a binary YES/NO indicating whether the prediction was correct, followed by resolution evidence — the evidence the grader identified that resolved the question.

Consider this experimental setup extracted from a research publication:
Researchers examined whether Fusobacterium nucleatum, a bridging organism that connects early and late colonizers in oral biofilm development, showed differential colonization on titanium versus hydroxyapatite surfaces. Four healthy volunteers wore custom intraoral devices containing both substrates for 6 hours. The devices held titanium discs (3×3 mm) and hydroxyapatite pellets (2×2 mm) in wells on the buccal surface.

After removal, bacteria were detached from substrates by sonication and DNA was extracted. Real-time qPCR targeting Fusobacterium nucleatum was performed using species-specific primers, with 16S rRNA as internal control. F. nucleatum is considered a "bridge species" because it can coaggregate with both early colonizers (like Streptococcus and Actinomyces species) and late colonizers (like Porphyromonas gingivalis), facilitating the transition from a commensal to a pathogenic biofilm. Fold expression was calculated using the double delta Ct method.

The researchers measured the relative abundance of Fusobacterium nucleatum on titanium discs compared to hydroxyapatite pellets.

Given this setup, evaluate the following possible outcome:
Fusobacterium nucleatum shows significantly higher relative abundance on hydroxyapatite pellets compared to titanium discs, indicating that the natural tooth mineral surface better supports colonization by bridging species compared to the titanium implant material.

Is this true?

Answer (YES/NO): NO